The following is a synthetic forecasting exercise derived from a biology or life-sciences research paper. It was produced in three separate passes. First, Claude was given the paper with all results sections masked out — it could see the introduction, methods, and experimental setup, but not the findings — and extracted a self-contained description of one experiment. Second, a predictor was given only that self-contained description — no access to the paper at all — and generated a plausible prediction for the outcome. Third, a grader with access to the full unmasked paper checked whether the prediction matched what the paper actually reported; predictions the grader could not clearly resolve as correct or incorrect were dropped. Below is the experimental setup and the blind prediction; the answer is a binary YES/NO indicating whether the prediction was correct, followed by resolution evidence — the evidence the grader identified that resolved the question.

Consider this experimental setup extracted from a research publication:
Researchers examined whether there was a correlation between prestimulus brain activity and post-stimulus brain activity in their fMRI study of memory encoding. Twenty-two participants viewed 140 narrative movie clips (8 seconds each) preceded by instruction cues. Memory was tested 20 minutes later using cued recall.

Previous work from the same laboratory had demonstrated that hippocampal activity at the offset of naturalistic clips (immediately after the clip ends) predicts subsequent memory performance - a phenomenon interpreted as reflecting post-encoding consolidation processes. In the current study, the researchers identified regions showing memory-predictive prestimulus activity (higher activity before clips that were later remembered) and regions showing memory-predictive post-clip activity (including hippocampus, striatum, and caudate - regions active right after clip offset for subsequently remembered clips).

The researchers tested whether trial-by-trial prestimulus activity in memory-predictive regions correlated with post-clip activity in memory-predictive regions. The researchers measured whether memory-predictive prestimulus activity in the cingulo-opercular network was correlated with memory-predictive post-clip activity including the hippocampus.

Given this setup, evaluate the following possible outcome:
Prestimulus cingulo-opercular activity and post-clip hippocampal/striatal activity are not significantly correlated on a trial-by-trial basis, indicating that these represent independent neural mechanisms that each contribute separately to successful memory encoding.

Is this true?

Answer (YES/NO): YES